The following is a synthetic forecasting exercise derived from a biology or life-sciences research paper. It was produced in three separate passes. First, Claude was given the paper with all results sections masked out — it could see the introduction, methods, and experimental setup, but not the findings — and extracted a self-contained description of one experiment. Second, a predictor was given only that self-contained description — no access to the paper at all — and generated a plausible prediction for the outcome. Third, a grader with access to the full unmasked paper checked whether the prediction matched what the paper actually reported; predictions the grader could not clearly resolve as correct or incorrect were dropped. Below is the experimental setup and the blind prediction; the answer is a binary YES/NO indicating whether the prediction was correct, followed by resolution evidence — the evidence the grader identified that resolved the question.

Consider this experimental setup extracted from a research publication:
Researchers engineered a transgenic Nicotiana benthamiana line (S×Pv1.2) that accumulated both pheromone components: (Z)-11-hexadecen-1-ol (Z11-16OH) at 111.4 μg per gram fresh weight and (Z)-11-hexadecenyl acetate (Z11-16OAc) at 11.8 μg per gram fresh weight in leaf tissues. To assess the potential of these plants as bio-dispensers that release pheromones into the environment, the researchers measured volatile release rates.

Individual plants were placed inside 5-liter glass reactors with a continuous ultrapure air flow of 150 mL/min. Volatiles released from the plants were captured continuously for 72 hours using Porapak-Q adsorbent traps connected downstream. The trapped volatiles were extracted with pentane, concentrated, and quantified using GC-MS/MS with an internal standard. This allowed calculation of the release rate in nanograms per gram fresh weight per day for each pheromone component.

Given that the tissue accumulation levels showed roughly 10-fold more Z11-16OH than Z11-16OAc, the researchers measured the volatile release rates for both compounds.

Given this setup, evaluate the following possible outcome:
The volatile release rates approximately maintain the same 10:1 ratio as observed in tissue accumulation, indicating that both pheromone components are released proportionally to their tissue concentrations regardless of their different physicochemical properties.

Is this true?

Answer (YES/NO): NO